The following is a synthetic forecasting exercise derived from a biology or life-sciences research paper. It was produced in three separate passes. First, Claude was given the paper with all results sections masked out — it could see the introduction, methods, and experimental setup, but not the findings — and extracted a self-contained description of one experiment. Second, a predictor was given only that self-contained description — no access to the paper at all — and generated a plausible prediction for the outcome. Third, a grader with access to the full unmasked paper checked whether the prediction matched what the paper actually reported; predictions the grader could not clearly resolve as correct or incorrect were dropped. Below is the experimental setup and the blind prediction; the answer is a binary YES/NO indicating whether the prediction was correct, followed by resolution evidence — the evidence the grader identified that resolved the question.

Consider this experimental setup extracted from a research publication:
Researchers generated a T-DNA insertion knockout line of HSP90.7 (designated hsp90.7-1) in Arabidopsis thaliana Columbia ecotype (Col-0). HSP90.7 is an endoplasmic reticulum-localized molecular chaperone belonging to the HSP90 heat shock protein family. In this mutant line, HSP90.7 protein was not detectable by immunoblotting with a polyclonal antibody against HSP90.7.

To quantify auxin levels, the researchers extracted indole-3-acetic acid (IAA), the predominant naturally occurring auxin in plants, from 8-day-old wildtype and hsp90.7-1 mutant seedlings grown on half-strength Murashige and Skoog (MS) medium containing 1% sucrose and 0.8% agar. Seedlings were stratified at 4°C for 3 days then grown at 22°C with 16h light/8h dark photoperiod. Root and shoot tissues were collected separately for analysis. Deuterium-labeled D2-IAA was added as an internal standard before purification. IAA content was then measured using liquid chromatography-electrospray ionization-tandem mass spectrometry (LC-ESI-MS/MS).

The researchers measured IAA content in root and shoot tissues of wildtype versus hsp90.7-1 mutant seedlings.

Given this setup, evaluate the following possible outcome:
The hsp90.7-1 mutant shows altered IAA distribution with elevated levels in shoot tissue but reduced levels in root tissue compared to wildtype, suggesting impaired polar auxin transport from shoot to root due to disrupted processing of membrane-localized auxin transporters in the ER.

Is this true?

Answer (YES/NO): NO